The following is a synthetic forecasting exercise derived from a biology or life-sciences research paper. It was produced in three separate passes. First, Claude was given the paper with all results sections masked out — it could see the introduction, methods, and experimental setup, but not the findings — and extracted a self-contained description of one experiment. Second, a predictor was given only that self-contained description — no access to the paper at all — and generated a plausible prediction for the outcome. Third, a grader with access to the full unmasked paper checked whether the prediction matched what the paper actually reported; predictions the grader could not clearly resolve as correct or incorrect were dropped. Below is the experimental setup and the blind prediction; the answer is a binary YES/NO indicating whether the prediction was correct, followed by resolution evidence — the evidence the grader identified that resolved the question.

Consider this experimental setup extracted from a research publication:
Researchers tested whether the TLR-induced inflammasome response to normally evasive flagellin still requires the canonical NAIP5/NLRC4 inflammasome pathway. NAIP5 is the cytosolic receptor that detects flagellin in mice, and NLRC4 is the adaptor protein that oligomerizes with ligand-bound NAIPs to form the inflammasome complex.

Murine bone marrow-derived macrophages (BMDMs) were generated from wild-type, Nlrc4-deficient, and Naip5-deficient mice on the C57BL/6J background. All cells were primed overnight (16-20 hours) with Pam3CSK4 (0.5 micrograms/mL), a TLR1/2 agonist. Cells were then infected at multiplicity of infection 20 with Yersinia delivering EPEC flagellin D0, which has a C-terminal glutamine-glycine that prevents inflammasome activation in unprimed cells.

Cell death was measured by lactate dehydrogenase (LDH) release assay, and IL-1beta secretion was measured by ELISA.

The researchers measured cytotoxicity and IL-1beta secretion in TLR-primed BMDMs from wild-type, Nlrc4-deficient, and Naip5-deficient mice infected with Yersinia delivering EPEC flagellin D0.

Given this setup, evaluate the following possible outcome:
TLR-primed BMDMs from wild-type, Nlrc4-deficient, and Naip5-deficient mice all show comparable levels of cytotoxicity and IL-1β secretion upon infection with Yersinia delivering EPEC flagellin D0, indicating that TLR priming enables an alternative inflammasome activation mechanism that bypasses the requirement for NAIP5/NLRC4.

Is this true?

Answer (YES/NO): NO